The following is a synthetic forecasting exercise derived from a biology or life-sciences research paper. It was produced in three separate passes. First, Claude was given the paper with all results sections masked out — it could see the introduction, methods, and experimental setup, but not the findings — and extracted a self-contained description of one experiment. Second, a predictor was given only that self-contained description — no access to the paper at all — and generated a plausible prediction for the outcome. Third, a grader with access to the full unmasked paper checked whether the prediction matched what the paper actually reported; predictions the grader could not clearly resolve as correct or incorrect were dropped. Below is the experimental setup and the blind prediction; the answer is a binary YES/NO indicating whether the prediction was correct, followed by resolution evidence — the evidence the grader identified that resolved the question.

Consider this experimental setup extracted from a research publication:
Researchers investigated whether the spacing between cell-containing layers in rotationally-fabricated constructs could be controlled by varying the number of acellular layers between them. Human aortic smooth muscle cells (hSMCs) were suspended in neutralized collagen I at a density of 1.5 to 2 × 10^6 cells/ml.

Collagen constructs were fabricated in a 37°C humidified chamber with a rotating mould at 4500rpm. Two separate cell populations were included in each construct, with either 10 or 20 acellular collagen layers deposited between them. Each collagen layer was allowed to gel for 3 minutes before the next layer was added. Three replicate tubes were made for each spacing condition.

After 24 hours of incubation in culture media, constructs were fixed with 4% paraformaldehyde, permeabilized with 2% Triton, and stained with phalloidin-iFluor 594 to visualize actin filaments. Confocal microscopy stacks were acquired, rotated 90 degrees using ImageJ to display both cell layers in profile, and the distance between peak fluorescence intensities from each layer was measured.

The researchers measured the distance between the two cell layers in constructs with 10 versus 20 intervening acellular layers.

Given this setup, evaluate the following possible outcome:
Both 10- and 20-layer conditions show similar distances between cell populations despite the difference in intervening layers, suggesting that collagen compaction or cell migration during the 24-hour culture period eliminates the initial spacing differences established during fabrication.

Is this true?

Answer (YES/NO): NO